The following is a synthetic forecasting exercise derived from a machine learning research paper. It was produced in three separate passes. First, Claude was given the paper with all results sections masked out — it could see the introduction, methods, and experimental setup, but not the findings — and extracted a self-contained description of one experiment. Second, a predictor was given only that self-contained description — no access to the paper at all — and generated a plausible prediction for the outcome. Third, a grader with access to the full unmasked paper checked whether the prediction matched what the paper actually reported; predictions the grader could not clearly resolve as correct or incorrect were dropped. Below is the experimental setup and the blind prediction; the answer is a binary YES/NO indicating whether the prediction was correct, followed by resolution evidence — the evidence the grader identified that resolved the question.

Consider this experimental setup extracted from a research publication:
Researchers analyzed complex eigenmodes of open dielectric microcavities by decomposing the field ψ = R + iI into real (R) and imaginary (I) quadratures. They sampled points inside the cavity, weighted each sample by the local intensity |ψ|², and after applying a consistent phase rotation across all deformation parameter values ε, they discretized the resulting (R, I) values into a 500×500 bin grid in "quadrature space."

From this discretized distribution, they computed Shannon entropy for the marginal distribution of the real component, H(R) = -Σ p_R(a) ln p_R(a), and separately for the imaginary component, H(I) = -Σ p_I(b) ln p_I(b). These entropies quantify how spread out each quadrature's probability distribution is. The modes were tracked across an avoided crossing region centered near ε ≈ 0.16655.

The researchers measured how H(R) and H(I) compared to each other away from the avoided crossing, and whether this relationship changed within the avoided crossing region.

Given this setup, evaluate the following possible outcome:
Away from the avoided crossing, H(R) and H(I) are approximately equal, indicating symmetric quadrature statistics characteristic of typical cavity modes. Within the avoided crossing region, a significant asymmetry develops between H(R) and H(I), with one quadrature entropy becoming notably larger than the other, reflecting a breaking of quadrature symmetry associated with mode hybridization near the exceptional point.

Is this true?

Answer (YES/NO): NO